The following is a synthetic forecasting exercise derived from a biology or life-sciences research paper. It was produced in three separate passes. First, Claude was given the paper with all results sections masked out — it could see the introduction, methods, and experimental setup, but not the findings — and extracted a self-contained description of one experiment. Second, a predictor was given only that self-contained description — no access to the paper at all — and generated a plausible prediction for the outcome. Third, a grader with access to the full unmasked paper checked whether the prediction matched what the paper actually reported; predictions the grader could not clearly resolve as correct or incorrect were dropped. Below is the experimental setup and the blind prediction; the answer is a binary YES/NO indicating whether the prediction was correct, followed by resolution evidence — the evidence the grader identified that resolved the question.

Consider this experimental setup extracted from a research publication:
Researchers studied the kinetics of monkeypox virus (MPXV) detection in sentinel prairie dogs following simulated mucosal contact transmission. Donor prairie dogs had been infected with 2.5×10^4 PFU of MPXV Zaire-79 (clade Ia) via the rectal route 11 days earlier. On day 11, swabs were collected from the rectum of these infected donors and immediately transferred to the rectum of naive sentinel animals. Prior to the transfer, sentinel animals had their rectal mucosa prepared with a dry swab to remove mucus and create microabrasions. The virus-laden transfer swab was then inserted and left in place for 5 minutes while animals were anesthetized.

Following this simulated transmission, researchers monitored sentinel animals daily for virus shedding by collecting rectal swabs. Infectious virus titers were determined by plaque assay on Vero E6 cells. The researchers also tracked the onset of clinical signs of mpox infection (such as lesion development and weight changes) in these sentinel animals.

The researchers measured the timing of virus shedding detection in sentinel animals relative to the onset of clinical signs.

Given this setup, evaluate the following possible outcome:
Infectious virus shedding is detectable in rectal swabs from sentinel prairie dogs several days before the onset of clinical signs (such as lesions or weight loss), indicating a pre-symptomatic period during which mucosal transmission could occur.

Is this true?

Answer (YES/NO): YES